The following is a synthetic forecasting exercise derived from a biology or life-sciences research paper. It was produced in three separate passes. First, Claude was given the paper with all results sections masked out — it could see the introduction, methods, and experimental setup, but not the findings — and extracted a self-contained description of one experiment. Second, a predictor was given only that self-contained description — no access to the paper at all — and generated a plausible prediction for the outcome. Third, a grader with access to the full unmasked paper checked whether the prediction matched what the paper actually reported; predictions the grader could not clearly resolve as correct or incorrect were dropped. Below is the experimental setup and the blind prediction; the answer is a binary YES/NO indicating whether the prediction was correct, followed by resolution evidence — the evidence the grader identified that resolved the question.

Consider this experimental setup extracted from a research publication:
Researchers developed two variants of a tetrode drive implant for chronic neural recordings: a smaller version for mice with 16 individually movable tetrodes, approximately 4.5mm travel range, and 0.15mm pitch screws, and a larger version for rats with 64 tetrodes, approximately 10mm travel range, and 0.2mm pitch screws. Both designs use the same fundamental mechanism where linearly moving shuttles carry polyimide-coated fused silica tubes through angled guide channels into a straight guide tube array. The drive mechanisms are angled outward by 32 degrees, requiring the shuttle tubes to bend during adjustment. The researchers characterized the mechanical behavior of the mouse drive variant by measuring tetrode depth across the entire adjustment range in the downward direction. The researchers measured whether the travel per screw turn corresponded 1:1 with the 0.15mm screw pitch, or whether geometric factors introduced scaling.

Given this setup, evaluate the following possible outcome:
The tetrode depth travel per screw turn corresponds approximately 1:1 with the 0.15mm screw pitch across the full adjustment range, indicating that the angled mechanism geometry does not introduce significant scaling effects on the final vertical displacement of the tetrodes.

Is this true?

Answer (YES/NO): YES